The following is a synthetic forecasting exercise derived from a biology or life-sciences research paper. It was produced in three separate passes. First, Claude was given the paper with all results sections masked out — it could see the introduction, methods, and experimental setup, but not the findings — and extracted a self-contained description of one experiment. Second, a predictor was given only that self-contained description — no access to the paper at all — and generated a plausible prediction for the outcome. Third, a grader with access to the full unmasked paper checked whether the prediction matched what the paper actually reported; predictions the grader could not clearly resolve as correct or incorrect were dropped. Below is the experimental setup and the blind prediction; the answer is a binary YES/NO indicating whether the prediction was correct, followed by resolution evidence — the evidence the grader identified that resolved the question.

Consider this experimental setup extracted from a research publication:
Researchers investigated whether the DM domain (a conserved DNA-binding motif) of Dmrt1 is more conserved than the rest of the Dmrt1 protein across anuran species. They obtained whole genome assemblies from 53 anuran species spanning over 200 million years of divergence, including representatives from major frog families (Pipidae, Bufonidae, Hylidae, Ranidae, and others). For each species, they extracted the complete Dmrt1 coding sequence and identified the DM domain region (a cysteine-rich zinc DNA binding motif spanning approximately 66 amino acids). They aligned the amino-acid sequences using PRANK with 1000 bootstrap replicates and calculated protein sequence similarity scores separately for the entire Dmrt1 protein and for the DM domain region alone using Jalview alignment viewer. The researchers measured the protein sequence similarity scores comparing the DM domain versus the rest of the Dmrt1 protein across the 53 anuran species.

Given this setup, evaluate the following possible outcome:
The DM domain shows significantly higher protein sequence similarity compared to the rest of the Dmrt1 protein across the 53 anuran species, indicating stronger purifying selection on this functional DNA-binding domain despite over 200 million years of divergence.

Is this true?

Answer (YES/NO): YES